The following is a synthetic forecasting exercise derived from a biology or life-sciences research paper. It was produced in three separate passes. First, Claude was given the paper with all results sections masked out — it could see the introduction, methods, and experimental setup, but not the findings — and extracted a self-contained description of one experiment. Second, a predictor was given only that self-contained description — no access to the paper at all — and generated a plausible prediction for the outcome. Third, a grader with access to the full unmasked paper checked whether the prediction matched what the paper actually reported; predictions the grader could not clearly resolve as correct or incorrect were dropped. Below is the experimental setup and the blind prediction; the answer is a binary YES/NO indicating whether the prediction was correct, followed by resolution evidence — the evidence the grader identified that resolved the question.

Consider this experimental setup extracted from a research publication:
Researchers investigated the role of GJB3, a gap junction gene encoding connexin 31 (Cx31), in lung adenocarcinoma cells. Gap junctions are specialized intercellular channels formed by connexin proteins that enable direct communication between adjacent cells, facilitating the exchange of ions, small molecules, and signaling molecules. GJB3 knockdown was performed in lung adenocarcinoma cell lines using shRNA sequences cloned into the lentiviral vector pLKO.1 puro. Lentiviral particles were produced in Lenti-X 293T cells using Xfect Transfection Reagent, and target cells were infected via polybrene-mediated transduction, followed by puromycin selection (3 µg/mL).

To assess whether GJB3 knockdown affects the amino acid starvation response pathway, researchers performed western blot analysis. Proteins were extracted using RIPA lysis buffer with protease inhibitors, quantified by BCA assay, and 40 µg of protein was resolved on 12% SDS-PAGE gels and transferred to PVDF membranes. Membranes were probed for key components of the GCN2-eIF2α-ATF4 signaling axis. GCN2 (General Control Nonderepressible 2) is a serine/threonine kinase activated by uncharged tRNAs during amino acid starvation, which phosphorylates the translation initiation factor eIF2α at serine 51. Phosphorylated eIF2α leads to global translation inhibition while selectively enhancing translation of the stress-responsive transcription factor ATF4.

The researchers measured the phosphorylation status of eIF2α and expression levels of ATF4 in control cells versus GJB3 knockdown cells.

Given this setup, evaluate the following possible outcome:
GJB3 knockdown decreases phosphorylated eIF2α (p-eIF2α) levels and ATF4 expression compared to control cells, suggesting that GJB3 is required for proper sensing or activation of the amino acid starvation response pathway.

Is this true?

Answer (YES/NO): NO